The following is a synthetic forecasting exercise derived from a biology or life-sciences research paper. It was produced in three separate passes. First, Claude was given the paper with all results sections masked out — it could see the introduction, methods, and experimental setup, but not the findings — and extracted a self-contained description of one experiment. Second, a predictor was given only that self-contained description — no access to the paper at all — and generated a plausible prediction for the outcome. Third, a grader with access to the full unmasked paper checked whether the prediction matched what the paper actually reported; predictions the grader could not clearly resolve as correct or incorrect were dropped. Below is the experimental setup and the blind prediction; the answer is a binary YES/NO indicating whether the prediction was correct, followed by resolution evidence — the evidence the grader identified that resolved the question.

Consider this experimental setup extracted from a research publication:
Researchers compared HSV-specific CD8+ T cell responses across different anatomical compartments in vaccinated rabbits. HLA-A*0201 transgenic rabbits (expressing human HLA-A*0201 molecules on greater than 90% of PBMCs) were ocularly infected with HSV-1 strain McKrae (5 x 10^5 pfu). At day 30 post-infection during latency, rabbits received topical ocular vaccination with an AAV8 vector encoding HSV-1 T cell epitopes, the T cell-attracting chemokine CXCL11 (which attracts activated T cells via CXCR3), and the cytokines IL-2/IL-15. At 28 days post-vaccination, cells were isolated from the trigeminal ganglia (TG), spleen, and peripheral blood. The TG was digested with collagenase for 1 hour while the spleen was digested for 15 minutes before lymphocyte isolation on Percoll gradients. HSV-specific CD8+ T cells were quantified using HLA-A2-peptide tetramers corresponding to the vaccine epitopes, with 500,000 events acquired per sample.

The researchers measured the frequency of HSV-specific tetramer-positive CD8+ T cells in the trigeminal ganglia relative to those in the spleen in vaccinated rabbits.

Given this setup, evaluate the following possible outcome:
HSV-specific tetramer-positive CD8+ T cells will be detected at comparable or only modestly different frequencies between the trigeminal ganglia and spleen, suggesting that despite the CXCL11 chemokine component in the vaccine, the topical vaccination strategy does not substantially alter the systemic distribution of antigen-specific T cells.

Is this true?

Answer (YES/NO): NO